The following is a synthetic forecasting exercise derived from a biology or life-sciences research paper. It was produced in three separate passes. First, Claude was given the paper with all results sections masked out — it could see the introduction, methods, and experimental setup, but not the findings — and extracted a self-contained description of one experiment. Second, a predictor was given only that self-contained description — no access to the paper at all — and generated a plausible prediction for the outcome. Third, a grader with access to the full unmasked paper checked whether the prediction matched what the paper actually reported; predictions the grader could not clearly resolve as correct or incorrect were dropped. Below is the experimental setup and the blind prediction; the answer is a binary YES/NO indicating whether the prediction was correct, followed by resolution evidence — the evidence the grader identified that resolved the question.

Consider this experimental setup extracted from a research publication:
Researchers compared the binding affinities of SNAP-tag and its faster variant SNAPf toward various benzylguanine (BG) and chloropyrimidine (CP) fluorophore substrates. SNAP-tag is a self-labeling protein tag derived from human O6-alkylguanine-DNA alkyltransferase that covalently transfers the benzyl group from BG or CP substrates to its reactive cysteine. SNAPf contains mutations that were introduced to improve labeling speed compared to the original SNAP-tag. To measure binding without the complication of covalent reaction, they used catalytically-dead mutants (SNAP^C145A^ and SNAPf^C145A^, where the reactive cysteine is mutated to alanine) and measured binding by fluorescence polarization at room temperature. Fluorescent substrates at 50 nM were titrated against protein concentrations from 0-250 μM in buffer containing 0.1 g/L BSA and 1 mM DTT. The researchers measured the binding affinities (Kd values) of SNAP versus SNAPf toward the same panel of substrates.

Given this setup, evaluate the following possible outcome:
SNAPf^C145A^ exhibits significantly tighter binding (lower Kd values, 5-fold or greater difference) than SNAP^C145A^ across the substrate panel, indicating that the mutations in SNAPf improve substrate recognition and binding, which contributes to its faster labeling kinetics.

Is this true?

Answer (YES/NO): NO